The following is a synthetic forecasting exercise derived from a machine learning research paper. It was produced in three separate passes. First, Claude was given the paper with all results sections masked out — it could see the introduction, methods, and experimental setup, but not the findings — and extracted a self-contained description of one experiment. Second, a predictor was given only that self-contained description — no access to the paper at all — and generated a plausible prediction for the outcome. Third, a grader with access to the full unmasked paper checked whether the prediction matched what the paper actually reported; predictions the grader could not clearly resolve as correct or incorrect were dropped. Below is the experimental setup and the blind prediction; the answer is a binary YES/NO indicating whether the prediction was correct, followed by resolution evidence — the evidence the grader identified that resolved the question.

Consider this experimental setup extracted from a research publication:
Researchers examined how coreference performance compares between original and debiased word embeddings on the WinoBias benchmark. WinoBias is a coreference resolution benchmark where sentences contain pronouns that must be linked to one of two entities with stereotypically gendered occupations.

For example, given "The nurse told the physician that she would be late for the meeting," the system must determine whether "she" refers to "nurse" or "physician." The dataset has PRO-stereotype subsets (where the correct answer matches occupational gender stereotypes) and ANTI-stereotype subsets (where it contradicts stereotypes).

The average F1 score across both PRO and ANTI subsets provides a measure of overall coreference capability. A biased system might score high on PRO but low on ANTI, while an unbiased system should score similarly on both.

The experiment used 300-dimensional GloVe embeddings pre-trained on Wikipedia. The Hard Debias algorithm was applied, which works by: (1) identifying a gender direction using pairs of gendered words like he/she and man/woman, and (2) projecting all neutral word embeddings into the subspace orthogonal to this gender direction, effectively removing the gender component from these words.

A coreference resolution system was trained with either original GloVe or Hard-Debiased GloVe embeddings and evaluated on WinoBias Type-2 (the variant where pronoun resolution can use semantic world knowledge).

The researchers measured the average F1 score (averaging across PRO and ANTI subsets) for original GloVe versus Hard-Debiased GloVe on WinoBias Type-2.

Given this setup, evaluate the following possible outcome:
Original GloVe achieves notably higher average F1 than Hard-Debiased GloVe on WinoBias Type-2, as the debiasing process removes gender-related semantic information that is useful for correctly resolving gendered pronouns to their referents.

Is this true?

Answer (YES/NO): NO